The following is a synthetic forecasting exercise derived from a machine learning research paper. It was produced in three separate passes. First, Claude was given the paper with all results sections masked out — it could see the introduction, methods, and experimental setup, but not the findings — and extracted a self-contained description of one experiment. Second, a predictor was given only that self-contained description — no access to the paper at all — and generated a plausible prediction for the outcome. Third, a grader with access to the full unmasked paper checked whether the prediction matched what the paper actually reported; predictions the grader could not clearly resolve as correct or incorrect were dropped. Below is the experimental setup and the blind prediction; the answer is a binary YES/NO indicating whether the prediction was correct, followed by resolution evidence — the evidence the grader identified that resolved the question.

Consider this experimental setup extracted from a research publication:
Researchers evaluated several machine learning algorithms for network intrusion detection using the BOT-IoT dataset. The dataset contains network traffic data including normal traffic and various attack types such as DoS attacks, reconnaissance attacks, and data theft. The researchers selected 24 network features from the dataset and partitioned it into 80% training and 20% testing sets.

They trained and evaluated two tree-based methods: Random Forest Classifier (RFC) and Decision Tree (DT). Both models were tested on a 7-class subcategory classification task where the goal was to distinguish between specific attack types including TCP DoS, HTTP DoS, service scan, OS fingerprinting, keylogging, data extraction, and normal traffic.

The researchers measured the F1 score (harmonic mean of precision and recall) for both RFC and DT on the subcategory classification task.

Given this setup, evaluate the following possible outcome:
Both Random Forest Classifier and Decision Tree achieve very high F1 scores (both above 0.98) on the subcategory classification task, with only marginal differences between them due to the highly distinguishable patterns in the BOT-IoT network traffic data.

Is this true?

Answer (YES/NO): NO